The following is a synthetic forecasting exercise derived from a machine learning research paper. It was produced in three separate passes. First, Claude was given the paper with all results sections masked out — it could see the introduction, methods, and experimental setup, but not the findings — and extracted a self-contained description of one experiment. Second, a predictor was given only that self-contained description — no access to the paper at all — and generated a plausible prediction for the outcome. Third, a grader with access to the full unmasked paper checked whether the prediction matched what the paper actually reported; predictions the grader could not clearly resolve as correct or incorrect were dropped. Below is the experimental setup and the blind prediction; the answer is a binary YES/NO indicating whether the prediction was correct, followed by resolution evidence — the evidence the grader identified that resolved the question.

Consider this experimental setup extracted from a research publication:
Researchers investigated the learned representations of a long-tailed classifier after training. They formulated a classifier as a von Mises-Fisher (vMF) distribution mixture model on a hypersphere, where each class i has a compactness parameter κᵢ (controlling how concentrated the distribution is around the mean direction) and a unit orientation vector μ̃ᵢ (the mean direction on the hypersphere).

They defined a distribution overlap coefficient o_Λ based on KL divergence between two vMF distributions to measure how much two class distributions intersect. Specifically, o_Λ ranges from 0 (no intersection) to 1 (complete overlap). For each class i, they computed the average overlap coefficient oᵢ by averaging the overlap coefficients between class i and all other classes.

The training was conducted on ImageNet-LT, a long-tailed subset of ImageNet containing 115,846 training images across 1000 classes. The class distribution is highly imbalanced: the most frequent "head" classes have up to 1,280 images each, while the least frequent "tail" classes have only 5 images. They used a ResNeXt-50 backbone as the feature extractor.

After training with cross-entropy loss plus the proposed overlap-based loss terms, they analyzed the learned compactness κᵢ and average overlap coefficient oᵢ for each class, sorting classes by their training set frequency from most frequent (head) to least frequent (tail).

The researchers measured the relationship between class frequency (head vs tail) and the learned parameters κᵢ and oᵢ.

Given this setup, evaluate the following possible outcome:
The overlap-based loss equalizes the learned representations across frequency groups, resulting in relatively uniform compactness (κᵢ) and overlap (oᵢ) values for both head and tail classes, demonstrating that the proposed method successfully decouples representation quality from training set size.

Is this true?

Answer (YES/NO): NO